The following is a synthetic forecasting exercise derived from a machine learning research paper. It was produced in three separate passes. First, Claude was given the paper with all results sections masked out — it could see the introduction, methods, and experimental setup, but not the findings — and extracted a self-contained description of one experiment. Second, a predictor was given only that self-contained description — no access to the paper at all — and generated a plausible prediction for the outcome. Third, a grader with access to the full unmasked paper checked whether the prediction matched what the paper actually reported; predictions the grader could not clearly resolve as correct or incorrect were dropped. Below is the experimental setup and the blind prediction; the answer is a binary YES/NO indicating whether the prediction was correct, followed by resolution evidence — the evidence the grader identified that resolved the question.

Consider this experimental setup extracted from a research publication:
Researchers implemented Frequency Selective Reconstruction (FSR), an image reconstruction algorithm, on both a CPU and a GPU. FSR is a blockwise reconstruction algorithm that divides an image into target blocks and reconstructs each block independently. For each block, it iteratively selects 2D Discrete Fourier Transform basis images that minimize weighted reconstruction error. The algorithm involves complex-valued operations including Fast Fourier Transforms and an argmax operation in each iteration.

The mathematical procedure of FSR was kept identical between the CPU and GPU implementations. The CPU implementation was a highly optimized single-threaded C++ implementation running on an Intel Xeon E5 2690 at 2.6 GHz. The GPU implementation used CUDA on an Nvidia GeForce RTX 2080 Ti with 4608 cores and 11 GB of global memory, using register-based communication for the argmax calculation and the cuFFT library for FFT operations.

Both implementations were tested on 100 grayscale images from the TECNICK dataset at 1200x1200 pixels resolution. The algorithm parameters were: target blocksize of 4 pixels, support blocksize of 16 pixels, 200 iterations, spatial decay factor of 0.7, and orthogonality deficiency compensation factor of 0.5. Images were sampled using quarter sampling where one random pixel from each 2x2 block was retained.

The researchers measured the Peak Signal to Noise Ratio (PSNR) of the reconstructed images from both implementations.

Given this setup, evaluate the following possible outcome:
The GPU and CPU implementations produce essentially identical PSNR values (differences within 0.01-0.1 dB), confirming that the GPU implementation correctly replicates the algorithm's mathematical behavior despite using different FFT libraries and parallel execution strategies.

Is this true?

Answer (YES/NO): NO